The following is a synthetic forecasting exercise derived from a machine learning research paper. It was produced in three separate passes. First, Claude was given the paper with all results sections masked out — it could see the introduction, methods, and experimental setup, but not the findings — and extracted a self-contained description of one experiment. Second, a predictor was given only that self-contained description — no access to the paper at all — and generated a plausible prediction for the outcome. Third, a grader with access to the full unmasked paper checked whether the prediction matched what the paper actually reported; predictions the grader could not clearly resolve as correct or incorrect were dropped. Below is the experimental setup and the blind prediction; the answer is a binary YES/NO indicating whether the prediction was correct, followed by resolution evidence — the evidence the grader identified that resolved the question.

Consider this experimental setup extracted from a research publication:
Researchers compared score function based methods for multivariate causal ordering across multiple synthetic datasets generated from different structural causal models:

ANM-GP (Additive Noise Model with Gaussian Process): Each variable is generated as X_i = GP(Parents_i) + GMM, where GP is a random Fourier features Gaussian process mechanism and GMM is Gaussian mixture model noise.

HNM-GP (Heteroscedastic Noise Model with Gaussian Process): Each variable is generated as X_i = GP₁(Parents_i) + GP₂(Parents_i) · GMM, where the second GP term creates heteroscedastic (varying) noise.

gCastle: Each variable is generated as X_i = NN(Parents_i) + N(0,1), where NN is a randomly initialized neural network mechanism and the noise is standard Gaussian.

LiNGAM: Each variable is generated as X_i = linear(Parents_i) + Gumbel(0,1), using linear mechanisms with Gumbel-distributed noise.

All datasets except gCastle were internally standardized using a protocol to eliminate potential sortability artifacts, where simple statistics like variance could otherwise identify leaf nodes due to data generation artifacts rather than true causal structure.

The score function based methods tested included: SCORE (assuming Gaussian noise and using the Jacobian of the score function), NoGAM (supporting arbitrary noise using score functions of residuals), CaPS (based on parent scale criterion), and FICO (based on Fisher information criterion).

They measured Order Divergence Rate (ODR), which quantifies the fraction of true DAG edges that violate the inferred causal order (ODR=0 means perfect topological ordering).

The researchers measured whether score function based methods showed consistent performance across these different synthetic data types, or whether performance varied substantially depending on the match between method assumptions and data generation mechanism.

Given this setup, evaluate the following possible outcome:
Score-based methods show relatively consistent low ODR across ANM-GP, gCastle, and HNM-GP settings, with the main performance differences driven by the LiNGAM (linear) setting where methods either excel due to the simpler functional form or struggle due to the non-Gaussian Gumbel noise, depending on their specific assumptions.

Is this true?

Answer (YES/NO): NO